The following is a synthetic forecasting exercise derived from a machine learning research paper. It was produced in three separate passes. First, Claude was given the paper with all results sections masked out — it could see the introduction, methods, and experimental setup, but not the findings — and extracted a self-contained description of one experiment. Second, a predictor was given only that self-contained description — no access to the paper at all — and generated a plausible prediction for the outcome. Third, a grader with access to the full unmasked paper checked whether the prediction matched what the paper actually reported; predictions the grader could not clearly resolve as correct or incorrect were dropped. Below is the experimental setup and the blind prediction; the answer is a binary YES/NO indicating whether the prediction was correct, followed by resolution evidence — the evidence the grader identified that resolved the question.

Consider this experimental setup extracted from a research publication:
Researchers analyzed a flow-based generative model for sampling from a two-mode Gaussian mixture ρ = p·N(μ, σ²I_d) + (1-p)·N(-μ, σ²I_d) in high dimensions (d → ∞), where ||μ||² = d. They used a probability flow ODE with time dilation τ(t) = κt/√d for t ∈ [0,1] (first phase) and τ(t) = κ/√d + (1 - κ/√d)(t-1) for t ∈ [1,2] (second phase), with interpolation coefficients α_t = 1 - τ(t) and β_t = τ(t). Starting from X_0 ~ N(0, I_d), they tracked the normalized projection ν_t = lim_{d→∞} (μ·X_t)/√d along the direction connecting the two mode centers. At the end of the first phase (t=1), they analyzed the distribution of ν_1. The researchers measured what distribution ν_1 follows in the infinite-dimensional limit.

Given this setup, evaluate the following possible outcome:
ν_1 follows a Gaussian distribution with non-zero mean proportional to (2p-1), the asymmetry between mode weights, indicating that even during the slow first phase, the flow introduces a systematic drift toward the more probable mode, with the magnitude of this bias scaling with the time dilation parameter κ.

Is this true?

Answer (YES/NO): NO